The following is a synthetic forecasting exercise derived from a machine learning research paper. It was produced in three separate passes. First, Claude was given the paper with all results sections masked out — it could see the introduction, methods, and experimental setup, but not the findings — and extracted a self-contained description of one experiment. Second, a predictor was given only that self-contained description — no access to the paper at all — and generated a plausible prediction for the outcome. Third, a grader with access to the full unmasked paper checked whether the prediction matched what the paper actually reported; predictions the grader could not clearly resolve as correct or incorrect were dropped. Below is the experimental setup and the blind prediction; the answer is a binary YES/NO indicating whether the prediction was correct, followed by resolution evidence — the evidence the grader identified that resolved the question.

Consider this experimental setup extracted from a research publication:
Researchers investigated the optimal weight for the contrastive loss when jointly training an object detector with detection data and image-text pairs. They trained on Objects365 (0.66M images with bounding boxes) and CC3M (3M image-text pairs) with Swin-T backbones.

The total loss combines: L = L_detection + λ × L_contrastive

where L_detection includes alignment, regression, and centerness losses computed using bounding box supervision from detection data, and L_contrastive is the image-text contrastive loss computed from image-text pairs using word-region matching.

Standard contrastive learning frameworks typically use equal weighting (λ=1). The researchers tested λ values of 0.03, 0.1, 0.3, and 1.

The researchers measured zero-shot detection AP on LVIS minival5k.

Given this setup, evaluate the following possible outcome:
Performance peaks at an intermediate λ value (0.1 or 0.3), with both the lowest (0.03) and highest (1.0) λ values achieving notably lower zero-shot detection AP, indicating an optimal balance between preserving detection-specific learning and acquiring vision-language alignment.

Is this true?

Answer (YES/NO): YES